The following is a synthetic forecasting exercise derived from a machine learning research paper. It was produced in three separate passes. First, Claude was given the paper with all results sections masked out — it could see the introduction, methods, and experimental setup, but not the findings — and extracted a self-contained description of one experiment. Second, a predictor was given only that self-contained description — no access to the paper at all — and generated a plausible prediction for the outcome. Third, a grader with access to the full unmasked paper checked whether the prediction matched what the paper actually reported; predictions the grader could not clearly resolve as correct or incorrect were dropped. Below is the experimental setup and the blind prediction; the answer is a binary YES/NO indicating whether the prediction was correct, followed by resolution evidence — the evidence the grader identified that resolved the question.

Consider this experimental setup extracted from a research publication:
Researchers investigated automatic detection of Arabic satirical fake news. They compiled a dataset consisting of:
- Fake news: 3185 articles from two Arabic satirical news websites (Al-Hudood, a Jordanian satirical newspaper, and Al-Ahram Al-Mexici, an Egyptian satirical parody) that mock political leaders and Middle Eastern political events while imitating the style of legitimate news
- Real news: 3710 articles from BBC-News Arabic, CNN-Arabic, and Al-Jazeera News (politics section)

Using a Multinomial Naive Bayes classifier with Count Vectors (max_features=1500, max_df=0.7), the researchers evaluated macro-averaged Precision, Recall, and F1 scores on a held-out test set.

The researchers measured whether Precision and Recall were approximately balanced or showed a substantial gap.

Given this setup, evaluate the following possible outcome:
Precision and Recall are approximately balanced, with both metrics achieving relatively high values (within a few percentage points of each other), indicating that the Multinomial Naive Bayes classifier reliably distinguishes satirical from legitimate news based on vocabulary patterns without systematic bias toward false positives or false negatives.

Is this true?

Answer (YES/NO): YES